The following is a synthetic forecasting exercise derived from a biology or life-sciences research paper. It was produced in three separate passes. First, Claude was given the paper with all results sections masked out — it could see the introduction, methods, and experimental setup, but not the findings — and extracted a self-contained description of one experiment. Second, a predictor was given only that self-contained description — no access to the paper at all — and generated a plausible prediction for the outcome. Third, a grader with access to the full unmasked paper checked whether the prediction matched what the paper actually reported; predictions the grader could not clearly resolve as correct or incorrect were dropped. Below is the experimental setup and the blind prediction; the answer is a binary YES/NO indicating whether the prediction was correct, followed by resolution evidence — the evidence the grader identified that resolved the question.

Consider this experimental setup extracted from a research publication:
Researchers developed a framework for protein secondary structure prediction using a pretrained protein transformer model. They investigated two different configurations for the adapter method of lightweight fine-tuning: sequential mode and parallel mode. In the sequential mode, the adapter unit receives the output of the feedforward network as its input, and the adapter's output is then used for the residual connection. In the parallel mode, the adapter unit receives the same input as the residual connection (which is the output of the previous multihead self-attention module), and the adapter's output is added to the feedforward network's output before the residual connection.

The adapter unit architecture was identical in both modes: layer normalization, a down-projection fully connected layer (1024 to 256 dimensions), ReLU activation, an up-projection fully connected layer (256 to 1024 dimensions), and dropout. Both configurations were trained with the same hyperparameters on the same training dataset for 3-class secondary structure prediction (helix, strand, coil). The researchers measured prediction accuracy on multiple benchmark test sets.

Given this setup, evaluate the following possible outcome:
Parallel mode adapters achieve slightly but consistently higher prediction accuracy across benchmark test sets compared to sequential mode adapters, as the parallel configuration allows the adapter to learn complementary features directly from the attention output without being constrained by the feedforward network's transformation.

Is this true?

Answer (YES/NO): NO